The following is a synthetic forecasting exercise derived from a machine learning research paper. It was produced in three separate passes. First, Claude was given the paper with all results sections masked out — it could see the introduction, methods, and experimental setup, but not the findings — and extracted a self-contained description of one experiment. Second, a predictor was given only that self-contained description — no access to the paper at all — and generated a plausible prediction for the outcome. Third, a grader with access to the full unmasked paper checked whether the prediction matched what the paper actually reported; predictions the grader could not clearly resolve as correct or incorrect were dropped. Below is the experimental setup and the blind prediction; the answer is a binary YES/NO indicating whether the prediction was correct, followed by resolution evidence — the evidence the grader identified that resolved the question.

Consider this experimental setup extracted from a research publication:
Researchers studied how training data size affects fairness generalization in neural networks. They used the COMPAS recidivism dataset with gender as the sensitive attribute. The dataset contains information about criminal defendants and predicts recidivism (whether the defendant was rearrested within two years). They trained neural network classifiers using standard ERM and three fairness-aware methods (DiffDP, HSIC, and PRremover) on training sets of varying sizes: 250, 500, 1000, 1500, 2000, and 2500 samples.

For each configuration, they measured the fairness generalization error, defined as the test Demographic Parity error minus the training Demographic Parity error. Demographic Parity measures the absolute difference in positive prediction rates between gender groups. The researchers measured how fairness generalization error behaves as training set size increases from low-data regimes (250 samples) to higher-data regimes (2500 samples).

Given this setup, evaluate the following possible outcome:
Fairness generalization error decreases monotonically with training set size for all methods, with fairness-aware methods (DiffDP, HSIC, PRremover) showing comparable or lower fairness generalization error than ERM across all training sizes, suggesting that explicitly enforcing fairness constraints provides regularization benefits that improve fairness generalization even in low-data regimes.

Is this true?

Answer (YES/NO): NO